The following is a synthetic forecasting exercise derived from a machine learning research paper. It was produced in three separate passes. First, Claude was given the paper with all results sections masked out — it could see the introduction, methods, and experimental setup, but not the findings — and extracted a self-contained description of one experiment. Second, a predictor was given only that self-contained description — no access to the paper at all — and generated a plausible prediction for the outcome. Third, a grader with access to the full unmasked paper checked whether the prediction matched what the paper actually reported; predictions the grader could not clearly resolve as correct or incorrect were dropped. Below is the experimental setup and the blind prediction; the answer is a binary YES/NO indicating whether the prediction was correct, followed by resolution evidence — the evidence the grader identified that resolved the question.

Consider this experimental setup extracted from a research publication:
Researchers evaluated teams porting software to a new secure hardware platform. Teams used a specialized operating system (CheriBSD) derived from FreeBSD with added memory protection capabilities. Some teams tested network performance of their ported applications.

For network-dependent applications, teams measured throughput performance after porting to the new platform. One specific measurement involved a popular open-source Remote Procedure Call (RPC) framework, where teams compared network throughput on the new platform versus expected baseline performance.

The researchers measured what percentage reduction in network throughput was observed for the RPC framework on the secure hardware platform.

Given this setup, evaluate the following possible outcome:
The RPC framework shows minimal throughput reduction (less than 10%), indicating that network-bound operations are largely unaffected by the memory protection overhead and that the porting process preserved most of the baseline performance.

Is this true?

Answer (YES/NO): NO